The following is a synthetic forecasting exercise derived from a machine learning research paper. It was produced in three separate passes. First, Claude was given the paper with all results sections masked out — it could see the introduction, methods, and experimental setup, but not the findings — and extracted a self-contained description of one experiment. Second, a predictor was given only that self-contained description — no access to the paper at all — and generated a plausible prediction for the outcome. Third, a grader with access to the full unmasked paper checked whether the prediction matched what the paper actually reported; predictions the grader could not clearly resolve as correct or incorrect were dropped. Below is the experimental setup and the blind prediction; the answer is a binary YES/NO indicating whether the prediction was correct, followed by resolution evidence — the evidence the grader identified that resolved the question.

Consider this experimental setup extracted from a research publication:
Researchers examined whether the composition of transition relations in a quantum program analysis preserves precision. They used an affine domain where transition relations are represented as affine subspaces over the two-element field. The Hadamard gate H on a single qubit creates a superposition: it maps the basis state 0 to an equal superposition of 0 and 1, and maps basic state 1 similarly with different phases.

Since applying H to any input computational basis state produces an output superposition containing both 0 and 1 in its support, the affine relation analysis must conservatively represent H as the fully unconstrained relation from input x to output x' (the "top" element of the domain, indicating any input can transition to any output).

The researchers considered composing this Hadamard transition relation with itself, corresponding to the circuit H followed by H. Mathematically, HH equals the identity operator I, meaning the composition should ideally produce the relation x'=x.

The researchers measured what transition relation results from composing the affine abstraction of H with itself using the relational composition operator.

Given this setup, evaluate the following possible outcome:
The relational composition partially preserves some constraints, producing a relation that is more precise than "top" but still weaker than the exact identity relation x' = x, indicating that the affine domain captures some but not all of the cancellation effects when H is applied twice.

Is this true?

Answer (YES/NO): NO